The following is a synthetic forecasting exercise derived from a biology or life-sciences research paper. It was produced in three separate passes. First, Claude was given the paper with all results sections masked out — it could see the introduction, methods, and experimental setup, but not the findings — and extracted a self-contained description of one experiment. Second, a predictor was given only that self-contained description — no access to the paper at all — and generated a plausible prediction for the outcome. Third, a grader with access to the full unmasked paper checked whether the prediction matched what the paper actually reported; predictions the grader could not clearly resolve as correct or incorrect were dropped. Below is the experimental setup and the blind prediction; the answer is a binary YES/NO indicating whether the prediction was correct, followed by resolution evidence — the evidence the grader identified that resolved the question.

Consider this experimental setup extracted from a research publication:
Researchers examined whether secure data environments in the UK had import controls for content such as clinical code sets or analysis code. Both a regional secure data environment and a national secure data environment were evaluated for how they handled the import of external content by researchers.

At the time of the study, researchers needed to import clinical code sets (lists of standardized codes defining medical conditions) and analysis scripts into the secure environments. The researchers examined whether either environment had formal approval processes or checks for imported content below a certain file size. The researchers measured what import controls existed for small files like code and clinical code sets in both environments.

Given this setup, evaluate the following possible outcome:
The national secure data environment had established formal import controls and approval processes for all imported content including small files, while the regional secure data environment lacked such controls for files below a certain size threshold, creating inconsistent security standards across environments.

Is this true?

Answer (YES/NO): NO